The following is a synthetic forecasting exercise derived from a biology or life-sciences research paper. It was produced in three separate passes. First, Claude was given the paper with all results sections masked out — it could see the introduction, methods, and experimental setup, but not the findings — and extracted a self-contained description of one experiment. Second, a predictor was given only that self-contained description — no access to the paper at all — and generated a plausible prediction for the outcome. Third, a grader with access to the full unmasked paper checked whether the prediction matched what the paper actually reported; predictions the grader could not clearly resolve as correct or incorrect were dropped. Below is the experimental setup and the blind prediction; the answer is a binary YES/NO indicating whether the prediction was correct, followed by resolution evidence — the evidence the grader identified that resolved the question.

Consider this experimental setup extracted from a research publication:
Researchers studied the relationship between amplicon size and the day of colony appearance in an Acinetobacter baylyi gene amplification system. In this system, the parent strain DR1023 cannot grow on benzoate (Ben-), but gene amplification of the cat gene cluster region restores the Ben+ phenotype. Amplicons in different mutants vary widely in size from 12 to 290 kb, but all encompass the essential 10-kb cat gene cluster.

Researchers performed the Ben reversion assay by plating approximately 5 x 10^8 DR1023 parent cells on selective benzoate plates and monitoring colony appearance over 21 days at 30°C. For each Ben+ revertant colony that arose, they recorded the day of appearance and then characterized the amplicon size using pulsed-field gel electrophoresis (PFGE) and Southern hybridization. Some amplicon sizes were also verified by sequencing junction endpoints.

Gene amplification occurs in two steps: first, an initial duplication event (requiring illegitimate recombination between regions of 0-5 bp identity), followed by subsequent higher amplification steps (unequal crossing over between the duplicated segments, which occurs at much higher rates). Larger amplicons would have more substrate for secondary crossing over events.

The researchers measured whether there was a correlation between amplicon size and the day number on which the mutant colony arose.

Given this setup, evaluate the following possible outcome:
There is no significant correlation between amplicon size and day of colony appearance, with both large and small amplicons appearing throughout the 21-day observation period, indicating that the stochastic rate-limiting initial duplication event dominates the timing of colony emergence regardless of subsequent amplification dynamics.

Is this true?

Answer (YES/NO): NO